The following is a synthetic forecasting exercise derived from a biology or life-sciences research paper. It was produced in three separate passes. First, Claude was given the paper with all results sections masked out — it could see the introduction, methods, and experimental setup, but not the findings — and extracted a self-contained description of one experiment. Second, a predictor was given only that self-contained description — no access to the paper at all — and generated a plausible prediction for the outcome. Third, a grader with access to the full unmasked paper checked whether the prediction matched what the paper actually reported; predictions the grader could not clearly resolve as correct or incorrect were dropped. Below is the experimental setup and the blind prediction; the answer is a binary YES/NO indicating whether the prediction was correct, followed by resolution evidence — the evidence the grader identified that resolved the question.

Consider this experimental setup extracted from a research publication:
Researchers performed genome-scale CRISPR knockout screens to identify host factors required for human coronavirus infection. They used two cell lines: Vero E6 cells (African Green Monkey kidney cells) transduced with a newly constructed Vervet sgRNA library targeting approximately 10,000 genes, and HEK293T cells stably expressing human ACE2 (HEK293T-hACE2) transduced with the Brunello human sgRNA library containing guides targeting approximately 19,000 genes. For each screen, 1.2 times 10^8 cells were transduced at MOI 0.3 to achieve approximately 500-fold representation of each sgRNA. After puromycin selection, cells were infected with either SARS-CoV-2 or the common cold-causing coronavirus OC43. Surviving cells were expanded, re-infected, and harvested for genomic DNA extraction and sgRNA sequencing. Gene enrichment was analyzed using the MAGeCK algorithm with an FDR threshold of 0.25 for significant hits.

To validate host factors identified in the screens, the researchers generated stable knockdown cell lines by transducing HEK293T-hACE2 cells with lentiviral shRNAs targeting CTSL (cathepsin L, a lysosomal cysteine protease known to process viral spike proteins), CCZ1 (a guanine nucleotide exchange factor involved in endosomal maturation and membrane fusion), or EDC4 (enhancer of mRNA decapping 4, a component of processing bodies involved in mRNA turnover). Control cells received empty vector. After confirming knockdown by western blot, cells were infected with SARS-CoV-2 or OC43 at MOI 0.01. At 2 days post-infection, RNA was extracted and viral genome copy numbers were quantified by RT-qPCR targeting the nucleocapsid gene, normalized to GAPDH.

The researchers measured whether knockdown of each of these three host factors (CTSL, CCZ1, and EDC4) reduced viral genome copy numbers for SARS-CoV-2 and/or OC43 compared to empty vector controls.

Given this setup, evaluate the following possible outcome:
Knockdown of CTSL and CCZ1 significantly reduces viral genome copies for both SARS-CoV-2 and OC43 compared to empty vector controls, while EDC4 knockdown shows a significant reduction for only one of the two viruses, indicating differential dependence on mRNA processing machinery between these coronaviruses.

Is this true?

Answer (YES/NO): NO